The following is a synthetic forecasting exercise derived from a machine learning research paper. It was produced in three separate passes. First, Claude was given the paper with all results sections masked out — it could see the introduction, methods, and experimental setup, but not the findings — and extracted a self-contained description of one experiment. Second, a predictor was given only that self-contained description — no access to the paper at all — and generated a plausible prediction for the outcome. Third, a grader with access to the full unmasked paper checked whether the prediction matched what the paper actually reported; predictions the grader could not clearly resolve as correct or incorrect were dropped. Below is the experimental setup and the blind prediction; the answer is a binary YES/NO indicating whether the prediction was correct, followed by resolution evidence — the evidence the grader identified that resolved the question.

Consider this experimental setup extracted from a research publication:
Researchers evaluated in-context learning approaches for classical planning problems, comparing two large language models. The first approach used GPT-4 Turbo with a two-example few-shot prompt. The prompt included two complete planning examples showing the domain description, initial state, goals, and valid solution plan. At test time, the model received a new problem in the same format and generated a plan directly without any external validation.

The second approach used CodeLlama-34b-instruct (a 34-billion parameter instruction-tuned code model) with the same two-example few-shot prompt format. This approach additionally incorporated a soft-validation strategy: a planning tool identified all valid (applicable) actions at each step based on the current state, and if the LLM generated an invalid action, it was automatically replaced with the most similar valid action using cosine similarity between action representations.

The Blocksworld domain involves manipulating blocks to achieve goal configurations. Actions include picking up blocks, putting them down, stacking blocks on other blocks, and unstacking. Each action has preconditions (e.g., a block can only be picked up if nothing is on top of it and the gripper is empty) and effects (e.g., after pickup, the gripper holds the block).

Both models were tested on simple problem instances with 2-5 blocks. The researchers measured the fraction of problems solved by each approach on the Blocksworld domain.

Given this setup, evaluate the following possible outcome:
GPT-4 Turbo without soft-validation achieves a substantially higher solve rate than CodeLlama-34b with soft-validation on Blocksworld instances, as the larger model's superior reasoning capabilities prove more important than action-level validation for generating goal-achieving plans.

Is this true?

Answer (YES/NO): YES